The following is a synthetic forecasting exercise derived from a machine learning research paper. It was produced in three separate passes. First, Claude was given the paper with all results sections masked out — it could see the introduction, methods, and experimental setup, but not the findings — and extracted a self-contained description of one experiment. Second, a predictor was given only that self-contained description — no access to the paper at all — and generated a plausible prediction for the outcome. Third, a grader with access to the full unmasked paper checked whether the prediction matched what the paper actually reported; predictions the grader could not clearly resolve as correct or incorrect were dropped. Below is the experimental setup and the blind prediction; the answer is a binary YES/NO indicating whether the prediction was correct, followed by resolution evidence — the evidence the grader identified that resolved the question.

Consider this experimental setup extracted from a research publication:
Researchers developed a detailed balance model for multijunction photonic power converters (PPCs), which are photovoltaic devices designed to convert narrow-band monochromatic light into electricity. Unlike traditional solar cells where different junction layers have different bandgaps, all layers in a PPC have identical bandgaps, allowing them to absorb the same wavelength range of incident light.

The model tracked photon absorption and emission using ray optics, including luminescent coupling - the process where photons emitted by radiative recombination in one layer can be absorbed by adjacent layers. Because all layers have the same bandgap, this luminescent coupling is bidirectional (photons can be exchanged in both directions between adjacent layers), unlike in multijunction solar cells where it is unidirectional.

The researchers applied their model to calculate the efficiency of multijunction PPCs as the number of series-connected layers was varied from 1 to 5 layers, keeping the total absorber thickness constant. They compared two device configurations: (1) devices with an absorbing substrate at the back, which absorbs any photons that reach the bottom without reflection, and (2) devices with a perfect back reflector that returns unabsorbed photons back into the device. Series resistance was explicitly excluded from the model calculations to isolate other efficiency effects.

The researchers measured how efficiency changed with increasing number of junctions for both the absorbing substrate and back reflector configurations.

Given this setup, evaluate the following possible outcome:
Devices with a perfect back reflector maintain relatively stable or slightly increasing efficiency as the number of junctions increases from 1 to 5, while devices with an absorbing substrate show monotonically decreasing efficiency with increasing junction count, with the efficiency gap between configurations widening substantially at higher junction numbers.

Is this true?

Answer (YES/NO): NO